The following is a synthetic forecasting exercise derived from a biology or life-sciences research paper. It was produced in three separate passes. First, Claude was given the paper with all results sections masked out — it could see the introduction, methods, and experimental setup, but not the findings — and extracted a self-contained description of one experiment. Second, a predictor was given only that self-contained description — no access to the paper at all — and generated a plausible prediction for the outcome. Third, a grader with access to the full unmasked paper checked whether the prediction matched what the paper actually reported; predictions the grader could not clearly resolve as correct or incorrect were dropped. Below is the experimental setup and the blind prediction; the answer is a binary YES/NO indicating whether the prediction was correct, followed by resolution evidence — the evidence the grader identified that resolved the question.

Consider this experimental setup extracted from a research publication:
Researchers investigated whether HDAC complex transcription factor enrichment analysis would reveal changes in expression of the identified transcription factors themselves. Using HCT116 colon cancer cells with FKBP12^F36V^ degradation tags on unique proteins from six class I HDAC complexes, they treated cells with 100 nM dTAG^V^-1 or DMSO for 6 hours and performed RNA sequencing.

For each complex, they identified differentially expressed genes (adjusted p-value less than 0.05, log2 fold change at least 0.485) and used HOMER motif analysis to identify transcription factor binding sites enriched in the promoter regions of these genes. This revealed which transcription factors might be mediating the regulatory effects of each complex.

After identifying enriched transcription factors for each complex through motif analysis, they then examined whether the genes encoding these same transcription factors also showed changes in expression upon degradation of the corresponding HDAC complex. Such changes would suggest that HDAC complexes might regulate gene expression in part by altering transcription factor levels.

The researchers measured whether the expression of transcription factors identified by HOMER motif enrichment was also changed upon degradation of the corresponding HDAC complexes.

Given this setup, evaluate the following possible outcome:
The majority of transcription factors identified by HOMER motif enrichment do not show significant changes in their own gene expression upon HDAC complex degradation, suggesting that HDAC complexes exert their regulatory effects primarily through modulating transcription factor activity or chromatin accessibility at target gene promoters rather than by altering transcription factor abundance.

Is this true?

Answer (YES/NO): YES